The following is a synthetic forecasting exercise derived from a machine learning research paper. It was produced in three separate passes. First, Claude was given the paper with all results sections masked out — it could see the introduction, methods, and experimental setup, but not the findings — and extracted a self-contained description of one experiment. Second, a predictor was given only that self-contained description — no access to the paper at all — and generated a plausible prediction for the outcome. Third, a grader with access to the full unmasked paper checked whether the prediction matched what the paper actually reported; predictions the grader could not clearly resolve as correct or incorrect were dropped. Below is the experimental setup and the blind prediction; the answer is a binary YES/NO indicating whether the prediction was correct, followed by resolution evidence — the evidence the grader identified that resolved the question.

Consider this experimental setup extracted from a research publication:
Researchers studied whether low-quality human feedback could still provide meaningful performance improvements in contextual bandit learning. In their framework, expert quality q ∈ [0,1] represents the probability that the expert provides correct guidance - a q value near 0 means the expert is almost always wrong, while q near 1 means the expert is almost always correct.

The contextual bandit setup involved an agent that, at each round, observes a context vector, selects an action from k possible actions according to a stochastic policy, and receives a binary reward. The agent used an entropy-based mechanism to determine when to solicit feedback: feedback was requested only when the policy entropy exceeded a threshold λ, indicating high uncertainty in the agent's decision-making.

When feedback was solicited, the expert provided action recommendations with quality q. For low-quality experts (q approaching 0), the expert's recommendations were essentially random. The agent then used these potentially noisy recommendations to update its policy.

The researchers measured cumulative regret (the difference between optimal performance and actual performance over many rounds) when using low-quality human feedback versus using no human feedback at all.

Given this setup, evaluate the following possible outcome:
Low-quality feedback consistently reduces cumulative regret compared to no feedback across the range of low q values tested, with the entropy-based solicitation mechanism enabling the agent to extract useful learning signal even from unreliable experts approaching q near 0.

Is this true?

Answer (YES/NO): NO